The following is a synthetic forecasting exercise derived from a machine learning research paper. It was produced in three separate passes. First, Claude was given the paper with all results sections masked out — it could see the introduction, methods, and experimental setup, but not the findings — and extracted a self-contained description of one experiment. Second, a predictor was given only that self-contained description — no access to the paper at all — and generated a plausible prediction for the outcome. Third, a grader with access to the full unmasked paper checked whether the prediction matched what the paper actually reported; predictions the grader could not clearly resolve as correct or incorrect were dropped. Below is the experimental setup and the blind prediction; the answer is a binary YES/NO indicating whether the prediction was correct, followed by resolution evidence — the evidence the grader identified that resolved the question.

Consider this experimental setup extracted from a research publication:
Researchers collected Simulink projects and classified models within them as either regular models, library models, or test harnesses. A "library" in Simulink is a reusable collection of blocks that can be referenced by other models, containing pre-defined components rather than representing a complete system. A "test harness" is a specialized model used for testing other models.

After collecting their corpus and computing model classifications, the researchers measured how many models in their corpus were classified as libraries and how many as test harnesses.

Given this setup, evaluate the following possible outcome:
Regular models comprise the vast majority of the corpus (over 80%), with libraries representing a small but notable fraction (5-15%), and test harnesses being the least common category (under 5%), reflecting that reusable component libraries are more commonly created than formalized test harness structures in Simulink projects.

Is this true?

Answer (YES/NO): YES